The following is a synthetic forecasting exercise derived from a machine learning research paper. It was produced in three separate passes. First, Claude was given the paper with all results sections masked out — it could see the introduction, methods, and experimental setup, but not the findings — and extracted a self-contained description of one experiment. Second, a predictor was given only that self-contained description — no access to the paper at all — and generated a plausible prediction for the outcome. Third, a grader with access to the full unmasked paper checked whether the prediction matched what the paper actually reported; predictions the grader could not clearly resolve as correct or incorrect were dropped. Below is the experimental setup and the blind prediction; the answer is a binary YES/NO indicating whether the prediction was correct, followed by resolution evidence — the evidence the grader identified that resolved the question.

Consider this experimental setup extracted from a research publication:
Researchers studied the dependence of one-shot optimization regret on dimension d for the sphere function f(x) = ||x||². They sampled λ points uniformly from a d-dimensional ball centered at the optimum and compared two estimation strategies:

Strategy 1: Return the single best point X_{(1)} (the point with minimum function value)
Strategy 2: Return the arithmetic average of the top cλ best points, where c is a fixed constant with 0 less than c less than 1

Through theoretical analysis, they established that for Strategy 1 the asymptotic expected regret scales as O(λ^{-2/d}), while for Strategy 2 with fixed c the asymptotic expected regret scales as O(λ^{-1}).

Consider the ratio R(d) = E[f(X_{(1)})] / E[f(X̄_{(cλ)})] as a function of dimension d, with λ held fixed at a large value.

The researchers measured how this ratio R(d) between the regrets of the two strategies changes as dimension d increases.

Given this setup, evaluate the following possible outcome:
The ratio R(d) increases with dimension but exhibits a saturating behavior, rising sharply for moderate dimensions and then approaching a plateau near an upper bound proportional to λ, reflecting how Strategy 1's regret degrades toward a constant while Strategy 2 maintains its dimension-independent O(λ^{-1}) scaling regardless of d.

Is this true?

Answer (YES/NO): YES